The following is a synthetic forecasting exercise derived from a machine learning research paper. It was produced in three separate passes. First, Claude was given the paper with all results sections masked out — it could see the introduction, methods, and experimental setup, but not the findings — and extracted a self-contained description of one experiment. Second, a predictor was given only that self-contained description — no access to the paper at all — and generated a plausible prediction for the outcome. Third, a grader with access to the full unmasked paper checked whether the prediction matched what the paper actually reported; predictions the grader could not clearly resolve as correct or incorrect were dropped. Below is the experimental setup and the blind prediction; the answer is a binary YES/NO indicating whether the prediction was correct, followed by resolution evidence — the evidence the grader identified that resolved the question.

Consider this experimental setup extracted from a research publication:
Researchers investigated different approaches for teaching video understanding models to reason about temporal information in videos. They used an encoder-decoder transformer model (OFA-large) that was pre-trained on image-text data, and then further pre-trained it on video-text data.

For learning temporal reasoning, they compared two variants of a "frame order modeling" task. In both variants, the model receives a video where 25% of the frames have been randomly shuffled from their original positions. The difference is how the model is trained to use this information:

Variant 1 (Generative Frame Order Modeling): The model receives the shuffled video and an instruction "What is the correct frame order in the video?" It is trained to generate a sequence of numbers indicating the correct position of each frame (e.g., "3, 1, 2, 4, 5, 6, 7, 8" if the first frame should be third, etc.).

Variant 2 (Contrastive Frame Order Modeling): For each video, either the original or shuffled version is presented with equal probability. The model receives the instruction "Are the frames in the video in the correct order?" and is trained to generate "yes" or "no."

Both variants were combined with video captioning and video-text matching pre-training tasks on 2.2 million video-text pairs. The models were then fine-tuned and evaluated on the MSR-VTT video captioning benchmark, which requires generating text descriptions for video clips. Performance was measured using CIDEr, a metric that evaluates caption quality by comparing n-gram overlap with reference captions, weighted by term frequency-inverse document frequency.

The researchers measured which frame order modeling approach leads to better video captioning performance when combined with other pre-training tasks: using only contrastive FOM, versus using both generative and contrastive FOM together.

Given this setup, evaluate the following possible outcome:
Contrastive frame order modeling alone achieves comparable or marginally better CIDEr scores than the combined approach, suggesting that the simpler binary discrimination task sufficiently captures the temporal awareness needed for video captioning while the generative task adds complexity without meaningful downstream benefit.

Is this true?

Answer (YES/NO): YES